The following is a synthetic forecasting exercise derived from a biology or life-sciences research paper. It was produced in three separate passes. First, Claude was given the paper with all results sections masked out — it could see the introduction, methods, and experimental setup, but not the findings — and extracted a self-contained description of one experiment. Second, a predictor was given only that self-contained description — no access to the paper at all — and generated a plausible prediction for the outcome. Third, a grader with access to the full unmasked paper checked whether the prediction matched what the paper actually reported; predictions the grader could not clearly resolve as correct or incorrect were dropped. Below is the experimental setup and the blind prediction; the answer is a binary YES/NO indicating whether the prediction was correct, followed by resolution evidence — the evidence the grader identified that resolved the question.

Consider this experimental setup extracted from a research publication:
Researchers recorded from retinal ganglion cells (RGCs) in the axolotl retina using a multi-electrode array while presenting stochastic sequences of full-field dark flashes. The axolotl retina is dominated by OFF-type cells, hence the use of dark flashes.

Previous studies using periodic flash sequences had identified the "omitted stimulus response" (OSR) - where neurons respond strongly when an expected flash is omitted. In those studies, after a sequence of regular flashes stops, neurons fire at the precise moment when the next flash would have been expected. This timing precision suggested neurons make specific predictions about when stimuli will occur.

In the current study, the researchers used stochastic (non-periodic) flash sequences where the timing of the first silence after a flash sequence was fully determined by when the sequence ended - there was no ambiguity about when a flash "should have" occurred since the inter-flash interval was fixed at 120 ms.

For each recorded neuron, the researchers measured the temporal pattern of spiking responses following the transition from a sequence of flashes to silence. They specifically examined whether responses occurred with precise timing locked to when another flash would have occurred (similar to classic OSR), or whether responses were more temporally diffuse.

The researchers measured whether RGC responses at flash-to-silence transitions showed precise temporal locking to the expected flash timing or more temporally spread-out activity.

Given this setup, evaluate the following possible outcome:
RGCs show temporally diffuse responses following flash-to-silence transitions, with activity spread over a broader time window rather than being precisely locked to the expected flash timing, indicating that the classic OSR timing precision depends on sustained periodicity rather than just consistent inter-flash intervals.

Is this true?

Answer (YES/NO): NO